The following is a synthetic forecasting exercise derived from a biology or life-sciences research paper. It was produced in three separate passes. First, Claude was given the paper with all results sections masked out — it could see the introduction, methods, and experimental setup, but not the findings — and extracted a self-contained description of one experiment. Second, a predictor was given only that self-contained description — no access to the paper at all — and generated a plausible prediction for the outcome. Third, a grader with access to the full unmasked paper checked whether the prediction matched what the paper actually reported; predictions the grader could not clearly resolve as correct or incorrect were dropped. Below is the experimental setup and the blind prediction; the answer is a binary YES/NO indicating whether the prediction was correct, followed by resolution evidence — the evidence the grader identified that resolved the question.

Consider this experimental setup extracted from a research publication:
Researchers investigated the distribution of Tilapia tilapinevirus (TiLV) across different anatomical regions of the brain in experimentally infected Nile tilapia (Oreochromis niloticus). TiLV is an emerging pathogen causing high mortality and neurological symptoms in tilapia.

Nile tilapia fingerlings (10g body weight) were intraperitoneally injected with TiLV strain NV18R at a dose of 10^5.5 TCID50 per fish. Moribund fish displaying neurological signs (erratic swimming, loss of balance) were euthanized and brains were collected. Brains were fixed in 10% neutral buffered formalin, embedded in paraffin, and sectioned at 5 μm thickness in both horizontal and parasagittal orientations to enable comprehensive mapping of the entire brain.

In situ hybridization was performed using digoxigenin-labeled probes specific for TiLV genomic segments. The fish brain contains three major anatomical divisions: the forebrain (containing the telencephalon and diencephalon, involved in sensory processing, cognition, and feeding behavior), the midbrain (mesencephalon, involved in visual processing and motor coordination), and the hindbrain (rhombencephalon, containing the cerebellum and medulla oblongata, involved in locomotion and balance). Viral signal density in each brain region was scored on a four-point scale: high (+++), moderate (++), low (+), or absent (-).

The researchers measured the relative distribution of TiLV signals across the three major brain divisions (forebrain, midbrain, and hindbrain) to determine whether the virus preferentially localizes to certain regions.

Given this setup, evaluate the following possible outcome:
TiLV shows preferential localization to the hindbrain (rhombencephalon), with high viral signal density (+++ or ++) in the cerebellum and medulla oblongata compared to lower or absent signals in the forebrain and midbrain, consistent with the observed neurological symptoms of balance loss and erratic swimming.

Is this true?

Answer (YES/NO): NO